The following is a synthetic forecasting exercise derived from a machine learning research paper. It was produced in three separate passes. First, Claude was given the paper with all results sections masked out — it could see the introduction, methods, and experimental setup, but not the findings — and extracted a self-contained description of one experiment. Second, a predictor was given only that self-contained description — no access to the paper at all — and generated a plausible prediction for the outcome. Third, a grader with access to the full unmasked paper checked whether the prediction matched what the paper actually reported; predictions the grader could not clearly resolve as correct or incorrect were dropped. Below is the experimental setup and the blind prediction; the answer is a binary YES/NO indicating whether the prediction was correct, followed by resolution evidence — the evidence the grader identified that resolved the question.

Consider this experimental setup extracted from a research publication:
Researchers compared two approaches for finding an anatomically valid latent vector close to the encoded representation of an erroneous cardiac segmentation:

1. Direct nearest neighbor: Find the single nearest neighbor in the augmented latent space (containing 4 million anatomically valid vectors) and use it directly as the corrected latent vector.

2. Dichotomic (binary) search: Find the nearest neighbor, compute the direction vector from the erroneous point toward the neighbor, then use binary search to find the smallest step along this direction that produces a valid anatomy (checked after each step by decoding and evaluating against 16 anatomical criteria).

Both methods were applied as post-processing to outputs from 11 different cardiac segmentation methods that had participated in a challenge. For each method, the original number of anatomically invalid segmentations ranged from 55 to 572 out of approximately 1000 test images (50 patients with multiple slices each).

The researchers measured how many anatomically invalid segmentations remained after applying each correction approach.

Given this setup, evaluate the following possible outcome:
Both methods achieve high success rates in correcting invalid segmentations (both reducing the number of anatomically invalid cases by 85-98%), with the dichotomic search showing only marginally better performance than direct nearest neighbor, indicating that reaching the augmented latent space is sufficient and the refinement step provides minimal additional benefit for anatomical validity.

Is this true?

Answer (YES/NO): NO